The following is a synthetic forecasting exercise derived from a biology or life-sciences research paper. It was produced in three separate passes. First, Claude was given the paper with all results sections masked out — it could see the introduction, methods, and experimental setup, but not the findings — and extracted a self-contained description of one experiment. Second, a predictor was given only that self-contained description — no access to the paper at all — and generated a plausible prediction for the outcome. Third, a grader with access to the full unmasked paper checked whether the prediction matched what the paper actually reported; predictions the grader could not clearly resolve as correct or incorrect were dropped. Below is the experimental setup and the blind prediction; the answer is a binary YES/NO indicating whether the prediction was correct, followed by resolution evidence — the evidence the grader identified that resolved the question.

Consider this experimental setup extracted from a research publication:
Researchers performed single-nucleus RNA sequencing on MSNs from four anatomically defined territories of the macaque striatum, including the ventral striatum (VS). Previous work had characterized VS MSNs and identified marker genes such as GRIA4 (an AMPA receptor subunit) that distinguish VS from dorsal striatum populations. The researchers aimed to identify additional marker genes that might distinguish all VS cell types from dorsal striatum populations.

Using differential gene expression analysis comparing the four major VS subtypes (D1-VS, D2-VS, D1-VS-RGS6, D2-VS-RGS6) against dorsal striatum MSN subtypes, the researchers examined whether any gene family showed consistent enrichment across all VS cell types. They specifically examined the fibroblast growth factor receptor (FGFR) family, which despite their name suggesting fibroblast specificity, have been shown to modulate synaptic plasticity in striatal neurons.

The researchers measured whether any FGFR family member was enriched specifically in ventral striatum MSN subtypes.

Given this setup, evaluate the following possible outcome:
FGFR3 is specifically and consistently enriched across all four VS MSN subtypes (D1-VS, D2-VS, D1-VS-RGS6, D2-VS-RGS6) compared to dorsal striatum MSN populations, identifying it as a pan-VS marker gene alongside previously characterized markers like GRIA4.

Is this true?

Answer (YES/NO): NO